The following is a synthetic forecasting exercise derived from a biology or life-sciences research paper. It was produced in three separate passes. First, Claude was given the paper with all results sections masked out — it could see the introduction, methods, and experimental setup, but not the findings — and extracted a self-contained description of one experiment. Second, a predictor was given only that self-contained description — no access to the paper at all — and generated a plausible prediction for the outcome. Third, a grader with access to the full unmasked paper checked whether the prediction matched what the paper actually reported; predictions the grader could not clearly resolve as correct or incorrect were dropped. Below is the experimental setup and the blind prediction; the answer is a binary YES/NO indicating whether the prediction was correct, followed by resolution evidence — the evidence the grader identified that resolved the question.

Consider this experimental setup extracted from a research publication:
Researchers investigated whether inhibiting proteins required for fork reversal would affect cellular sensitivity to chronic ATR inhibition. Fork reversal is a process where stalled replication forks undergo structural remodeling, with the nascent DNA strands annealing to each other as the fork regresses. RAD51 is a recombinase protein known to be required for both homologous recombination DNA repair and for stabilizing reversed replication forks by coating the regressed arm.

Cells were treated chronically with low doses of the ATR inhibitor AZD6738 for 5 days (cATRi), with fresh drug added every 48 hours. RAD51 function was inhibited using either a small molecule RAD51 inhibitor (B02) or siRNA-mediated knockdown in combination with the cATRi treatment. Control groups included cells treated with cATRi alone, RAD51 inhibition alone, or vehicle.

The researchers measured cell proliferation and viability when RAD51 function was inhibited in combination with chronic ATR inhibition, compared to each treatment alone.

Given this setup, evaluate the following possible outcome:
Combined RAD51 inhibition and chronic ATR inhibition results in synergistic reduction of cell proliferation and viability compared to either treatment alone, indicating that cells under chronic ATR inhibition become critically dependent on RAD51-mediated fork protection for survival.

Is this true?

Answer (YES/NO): YES